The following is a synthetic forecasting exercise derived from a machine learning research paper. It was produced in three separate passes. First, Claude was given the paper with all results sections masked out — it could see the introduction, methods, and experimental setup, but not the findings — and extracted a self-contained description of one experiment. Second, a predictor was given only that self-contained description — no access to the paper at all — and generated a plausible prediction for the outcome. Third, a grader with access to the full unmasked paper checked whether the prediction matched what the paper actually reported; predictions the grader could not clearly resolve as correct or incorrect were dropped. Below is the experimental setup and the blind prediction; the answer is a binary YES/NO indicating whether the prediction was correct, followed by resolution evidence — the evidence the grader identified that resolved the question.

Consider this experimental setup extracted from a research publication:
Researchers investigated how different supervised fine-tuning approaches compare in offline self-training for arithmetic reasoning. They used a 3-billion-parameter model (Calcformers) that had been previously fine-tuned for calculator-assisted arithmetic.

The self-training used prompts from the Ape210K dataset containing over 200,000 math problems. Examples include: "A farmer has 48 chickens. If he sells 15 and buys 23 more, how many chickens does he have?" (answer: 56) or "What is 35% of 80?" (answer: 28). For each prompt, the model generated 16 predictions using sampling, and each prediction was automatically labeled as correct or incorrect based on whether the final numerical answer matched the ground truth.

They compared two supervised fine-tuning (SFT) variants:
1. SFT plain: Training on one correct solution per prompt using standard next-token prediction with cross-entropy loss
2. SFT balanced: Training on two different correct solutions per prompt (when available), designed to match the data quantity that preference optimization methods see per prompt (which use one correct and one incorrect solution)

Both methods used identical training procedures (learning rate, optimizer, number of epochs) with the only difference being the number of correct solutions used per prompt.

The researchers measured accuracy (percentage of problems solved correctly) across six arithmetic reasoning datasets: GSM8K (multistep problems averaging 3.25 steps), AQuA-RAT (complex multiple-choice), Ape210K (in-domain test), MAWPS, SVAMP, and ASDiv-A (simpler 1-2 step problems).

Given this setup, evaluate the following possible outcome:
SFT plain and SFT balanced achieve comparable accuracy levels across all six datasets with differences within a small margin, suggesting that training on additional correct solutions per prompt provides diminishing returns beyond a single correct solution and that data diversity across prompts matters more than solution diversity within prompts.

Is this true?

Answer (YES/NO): NO